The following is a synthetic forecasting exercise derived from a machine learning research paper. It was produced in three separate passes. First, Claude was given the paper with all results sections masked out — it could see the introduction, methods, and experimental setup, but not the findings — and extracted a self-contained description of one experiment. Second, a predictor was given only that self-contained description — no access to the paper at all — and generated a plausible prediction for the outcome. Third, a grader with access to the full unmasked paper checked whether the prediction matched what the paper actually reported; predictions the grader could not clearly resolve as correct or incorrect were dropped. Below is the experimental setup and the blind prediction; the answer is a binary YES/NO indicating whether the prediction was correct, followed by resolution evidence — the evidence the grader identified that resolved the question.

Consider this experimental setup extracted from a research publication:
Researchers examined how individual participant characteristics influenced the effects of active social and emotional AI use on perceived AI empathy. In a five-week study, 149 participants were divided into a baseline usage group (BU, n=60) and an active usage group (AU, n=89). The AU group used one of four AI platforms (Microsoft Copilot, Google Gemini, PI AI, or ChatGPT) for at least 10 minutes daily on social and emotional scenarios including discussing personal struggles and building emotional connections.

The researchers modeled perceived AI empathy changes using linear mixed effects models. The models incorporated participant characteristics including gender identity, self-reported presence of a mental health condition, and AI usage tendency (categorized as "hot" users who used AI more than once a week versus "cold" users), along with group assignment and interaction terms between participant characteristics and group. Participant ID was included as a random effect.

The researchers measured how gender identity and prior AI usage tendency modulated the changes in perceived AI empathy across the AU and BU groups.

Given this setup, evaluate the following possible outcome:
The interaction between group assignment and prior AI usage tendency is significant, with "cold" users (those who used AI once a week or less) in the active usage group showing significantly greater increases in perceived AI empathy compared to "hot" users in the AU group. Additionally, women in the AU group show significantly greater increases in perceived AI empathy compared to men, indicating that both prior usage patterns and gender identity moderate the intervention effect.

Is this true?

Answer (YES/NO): NO